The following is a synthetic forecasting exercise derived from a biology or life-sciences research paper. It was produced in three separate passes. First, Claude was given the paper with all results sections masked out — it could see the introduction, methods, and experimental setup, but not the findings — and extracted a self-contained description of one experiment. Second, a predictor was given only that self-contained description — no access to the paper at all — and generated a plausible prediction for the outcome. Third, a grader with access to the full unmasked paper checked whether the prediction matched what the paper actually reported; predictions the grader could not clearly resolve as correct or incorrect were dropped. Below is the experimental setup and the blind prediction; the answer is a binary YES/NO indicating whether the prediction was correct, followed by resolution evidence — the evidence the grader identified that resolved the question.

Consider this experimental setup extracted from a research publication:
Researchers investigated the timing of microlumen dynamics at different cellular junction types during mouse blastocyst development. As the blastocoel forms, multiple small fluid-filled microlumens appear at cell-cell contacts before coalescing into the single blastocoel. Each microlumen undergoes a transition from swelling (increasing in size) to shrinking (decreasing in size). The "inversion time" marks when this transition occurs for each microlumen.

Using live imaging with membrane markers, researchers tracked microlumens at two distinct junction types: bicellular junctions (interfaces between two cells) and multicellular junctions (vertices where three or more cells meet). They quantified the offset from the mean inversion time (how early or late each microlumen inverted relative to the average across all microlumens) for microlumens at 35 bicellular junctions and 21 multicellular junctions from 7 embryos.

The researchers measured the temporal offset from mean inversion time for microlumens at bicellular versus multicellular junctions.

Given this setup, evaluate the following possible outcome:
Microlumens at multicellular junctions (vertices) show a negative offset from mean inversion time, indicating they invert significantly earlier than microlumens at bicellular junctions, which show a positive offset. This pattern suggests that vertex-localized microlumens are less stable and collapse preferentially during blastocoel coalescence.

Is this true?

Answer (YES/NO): NO